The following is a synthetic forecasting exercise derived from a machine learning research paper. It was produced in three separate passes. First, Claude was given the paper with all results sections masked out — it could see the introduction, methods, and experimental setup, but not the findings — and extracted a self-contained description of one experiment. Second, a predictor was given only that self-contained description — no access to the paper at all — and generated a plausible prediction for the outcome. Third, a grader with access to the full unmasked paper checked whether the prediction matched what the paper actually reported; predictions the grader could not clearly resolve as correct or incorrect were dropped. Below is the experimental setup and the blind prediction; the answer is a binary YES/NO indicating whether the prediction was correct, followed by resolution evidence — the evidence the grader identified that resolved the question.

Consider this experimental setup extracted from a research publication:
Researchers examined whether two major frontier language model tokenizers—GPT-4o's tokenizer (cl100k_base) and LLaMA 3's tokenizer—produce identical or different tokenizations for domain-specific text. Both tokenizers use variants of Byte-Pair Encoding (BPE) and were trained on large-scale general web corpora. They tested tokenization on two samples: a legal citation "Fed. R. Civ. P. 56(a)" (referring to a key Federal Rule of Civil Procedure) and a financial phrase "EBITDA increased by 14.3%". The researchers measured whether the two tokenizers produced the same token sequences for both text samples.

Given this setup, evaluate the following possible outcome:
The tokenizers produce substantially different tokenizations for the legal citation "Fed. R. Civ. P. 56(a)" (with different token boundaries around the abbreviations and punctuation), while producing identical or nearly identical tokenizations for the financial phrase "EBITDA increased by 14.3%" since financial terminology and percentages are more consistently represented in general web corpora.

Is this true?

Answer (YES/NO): NO